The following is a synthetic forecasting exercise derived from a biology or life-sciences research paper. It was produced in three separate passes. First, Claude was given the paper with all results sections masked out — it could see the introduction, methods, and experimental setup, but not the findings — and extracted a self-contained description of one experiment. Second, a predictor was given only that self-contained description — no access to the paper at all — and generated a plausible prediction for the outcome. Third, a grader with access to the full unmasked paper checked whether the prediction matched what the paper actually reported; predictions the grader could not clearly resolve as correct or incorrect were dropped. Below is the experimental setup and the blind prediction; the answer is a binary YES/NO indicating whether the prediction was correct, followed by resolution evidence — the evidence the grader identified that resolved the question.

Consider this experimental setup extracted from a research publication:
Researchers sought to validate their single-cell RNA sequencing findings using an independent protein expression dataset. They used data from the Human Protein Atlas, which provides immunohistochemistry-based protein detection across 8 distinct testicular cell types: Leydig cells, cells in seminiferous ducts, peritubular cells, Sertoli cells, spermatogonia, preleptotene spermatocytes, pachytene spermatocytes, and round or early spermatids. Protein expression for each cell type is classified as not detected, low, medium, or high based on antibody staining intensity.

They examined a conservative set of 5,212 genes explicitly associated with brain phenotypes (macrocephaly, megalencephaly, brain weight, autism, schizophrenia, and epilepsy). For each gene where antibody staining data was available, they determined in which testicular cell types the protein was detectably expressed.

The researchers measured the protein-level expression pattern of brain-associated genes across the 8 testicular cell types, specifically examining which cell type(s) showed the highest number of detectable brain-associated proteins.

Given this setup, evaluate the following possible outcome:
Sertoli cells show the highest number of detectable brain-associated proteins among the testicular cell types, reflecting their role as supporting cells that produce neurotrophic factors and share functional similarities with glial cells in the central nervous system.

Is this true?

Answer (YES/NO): NO